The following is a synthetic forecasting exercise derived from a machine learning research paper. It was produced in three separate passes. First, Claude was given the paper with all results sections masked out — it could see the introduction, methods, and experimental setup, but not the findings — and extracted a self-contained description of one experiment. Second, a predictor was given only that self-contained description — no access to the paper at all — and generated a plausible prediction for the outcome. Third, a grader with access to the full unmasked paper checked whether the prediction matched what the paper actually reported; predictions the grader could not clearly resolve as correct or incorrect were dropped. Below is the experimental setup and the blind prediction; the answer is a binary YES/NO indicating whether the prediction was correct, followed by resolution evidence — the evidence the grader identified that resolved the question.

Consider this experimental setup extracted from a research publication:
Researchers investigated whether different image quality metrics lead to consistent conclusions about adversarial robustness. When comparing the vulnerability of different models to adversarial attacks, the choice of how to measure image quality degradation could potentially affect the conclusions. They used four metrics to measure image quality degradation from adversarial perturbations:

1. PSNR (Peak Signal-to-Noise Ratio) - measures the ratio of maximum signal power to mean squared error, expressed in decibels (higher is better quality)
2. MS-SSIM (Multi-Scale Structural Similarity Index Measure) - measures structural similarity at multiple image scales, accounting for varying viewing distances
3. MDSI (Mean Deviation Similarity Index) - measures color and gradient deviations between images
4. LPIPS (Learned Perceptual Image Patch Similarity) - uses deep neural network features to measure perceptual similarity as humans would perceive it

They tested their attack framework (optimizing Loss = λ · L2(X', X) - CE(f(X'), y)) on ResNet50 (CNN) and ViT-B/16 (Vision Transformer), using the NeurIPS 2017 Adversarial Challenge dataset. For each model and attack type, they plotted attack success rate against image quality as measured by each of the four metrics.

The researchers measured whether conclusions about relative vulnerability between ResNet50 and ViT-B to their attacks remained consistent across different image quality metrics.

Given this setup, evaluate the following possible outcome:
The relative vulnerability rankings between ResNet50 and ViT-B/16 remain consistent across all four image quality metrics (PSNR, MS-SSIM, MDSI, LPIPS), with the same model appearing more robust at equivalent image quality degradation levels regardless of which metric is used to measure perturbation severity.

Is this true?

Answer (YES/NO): YES